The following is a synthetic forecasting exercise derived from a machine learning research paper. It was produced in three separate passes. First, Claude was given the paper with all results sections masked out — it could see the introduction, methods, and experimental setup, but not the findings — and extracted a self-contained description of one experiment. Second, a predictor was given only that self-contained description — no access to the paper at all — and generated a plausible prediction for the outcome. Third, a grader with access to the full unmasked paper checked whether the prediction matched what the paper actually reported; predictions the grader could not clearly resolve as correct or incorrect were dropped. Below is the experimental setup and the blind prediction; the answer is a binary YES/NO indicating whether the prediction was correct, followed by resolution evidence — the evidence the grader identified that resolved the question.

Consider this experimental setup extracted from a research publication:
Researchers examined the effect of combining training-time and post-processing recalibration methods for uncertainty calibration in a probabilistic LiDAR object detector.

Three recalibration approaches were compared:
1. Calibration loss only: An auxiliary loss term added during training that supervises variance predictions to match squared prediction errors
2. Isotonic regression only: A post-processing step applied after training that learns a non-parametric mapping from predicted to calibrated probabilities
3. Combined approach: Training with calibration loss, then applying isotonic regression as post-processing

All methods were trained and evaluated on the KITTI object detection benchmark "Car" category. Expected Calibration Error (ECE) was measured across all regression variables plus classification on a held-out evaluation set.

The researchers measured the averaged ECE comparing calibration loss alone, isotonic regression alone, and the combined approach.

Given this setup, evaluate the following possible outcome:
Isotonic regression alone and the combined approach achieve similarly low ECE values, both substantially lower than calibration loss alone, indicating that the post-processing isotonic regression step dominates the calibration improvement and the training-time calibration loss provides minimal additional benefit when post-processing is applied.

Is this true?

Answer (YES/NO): NO